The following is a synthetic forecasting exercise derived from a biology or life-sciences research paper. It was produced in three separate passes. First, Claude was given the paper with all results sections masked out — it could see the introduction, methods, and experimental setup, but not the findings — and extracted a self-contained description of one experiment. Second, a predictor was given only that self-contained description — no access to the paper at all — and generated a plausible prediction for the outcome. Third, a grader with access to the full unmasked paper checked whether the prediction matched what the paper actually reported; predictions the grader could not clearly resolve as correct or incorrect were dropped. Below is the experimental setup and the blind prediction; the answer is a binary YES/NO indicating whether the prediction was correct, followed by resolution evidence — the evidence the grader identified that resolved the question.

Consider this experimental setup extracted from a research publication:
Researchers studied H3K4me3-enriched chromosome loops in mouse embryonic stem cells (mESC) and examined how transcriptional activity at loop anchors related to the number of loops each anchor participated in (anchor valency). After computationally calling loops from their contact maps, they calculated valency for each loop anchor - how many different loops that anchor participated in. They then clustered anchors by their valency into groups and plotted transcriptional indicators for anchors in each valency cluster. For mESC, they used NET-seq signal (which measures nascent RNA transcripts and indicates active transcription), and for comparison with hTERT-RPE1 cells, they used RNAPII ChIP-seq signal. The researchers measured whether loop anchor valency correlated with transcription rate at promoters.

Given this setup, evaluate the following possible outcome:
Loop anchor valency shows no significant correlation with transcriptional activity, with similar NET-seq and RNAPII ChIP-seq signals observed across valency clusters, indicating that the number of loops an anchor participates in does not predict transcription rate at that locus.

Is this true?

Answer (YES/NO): NO